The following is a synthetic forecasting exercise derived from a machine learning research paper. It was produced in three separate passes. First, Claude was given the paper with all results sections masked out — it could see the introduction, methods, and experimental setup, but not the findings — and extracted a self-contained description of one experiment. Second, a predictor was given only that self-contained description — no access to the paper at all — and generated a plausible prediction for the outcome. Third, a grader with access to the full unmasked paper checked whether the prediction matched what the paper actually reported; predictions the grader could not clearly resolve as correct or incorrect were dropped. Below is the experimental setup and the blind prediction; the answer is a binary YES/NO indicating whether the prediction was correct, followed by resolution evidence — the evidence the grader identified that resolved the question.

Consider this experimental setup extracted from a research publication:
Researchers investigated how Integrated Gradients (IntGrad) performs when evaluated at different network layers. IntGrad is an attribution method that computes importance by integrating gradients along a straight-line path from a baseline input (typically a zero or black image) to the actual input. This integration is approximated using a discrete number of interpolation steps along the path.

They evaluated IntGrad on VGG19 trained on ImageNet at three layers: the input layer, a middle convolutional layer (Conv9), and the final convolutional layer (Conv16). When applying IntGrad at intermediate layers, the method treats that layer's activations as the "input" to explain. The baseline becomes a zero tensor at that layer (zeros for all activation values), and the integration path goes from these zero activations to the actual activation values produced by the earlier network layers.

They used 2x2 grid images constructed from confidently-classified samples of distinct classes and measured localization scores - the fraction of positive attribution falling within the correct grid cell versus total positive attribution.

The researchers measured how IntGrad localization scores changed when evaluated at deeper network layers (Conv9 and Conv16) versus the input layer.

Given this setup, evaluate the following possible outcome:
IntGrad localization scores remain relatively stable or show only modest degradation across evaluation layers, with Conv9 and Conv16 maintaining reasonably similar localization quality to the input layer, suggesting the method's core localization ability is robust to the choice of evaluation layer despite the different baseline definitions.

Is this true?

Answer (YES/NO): NO